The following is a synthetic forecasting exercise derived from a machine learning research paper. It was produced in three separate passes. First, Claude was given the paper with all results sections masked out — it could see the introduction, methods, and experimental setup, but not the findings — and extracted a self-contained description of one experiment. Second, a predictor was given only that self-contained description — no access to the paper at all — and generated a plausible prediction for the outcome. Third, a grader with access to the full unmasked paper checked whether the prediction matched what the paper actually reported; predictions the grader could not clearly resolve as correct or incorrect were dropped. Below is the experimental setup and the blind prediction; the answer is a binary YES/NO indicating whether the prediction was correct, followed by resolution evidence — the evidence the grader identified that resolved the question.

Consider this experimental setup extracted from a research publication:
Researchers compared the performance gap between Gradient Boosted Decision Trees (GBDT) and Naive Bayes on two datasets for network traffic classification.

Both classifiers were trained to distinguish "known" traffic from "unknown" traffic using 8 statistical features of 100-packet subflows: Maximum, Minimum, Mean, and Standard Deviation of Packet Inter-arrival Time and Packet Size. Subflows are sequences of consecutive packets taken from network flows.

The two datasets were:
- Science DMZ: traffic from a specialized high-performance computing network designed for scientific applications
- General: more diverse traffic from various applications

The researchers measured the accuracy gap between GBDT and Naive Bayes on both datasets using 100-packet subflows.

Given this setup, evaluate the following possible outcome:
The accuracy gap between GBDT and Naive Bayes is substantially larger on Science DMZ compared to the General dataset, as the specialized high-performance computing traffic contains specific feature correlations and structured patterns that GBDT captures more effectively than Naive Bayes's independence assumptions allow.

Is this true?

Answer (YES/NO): NO